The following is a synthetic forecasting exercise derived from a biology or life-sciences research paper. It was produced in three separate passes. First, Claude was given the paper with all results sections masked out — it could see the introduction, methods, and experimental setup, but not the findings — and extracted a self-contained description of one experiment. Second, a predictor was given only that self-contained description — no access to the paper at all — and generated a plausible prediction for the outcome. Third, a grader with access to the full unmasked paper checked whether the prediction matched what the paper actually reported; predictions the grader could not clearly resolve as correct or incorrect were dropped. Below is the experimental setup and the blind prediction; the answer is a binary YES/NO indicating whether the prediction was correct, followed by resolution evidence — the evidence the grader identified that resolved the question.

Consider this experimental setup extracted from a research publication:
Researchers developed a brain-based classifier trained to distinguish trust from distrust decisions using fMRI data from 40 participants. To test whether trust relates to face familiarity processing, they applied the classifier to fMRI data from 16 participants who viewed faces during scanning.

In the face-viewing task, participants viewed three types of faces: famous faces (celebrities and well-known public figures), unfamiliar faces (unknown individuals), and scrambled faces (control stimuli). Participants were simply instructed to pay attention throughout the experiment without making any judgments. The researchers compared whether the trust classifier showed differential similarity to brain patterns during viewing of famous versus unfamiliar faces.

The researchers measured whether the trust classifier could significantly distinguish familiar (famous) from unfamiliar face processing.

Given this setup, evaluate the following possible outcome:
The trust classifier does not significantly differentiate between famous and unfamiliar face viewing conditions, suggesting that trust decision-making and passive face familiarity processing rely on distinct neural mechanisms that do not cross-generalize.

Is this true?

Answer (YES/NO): YES